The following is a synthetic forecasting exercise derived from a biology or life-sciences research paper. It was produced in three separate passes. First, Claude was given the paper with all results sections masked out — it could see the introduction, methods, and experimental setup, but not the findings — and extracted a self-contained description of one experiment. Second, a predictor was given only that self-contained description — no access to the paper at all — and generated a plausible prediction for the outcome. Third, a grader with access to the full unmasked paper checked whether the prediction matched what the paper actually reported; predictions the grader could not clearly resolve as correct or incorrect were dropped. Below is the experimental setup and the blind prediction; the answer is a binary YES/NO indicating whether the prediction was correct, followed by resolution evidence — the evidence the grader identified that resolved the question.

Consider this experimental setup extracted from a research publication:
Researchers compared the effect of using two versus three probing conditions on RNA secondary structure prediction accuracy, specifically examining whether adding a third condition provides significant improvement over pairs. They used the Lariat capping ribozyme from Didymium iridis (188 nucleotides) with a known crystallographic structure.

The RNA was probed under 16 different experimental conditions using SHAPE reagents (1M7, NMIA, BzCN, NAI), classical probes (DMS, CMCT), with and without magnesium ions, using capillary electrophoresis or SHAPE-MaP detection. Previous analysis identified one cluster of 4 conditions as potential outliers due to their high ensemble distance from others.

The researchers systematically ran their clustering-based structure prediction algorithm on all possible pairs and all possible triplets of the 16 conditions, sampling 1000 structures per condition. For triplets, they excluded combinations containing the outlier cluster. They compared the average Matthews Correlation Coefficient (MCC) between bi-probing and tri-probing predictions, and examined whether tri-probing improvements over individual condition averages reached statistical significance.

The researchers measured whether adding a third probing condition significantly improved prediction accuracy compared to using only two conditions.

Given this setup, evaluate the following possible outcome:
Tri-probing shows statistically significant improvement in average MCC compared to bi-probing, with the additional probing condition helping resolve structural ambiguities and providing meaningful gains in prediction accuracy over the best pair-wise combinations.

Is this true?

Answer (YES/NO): YES